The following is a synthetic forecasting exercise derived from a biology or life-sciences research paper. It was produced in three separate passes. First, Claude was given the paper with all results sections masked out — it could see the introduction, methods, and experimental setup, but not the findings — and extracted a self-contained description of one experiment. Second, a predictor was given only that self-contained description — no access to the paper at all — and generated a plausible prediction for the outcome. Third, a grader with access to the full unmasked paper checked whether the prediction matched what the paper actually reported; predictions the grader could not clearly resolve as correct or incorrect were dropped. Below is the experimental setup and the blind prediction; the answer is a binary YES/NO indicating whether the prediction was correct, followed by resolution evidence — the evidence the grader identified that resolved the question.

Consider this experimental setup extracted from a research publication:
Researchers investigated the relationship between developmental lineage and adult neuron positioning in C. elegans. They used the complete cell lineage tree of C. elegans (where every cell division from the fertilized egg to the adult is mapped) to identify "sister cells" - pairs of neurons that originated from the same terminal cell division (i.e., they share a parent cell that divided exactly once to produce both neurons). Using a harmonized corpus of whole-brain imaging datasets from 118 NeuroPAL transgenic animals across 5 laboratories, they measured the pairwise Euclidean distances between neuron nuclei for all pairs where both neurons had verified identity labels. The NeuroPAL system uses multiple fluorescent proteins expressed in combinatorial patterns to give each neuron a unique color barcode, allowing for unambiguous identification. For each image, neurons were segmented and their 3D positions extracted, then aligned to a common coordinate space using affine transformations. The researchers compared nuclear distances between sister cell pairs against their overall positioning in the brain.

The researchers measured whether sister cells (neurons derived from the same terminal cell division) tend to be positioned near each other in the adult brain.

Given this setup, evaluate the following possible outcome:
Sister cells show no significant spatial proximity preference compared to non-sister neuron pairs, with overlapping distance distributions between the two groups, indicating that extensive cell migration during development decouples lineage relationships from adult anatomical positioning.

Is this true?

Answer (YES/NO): NO